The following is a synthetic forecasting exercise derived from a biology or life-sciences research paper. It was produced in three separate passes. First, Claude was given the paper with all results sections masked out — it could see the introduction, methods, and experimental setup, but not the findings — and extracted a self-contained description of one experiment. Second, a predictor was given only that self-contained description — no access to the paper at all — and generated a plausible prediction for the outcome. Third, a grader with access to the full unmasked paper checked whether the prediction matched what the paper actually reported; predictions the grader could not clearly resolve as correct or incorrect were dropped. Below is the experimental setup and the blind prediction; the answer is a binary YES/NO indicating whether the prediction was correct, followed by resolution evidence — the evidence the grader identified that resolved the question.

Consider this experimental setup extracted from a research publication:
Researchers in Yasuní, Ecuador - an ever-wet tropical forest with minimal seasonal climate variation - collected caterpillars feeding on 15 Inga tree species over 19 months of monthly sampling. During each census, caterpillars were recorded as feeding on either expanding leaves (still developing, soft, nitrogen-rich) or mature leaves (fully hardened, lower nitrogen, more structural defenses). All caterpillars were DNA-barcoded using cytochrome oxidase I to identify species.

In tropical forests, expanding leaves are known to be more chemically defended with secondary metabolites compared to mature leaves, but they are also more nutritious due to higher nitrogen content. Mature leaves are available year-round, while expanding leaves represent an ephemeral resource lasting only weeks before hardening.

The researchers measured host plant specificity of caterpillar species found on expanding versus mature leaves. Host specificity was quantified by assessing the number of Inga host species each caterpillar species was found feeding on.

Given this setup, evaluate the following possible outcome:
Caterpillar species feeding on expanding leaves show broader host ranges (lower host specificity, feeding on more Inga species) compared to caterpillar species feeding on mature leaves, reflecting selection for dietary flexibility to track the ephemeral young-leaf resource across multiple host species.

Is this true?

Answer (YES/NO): NO